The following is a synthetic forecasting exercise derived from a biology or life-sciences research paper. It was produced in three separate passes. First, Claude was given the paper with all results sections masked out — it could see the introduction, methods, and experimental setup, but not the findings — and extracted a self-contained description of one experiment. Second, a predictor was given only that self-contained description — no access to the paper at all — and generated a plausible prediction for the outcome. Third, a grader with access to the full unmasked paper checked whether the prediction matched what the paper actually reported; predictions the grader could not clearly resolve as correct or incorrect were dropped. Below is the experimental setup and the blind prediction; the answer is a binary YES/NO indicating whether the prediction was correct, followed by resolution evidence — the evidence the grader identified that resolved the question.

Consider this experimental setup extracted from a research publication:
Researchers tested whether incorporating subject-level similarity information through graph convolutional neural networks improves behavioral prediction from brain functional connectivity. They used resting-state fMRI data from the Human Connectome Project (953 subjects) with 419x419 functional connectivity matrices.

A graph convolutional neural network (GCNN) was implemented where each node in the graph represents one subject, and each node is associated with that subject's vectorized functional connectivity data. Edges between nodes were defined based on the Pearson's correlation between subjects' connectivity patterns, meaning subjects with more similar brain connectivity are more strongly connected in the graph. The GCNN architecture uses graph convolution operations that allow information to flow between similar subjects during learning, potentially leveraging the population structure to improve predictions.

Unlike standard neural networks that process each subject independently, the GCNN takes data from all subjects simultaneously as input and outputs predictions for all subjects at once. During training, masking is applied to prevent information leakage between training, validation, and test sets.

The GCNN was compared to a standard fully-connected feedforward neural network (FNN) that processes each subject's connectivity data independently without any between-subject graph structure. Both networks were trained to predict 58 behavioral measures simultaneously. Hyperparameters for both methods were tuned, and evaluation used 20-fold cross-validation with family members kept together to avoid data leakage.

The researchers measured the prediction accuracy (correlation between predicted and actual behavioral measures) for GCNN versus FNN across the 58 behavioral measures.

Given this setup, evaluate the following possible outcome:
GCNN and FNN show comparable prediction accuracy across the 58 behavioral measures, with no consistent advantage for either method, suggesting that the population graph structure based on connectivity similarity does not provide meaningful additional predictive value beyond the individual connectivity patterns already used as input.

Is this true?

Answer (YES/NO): NO